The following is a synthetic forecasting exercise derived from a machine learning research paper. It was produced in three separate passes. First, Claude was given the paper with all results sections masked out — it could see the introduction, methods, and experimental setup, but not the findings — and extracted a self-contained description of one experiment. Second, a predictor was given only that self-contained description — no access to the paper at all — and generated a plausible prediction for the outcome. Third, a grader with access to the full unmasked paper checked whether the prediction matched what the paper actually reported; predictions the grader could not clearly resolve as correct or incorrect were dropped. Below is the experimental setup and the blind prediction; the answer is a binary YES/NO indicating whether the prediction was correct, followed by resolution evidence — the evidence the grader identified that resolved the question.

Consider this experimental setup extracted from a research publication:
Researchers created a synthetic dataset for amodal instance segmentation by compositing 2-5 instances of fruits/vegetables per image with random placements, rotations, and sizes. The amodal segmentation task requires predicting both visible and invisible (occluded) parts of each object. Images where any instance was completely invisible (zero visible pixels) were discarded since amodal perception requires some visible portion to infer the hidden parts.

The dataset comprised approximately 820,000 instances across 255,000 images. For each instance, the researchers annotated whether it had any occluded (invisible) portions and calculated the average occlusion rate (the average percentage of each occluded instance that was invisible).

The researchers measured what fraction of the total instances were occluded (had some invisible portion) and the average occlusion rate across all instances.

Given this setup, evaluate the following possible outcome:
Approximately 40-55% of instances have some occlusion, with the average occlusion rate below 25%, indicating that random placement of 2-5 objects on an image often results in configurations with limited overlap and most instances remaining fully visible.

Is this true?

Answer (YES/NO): NO